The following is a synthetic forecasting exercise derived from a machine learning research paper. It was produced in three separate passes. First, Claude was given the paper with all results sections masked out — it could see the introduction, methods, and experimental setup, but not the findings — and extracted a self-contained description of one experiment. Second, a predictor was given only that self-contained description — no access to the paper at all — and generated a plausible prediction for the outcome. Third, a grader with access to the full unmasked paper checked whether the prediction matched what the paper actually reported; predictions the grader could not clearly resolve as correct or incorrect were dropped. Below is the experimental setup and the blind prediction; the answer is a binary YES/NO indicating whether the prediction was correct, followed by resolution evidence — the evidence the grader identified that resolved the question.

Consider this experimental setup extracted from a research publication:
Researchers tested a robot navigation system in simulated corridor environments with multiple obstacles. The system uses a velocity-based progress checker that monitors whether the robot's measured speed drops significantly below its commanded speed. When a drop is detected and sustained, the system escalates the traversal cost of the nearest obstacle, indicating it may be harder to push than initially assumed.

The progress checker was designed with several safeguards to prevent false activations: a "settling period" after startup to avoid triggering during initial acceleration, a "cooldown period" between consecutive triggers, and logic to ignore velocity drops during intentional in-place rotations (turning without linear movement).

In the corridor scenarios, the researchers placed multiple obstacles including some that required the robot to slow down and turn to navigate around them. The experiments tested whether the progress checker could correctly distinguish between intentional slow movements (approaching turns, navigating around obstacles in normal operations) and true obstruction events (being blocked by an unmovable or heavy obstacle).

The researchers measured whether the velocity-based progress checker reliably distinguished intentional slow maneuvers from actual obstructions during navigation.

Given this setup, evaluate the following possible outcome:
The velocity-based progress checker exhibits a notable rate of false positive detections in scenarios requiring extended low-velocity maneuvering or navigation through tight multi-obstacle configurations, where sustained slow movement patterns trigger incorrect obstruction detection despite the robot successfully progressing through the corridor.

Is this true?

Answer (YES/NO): NO